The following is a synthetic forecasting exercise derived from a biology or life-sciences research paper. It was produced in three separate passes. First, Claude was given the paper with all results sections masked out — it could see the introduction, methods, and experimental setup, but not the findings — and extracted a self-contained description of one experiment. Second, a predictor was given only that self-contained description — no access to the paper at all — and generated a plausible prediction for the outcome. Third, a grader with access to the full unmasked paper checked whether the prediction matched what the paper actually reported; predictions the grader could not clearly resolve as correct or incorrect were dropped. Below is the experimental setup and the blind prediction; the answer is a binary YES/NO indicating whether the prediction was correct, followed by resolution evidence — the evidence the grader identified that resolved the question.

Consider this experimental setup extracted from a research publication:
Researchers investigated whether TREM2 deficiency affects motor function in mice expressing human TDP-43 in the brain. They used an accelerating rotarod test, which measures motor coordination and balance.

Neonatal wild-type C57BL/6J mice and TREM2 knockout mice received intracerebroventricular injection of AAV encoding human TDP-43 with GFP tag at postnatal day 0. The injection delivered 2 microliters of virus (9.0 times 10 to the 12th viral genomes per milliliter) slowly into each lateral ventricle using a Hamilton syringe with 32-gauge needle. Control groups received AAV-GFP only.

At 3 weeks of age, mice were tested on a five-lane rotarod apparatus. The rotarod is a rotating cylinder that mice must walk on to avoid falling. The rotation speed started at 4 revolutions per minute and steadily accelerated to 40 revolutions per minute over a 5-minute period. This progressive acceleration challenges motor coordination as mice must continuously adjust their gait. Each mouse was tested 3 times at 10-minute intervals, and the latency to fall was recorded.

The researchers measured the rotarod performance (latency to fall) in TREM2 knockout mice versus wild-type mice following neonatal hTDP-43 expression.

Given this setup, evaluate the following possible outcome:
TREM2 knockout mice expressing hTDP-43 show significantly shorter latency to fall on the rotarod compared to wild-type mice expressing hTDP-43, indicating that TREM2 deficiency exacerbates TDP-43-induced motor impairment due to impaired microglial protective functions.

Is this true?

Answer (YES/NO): YES